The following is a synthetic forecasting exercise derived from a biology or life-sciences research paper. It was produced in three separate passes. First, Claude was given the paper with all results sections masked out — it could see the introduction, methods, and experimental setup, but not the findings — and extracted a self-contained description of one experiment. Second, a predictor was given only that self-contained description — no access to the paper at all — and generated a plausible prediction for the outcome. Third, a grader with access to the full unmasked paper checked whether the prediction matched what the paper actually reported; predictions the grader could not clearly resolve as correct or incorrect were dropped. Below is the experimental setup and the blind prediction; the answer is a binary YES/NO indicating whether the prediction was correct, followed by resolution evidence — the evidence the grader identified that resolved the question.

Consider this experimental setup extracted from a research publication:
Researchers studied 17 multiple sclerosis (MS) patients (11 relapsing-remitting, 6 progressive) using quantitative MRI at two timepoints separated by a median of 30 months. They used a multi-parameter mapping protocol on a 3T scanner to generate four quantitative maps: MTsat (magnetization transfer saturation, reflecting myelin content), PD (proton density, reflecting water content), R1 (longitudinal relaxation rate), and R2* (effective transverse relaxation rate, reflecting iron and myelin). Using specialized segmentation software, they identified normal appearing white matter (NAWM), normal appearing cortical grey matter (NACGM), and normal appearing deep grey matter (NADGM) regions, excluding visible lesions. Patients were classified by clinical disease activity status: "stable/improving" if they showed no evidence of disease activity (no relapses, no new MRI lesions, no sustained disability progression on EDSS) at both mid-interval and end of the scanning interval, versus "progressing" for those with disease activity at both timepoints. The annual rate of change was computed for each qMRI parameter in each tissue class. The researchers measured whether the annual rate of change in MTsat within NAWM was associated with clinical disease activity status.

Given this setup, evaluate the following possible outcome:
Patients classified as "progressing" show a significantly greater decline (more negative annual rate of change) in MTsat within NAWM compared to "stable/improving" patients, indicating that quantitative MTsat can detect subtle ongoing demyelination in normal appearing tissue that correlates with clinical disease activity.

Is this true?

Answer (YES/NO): YES